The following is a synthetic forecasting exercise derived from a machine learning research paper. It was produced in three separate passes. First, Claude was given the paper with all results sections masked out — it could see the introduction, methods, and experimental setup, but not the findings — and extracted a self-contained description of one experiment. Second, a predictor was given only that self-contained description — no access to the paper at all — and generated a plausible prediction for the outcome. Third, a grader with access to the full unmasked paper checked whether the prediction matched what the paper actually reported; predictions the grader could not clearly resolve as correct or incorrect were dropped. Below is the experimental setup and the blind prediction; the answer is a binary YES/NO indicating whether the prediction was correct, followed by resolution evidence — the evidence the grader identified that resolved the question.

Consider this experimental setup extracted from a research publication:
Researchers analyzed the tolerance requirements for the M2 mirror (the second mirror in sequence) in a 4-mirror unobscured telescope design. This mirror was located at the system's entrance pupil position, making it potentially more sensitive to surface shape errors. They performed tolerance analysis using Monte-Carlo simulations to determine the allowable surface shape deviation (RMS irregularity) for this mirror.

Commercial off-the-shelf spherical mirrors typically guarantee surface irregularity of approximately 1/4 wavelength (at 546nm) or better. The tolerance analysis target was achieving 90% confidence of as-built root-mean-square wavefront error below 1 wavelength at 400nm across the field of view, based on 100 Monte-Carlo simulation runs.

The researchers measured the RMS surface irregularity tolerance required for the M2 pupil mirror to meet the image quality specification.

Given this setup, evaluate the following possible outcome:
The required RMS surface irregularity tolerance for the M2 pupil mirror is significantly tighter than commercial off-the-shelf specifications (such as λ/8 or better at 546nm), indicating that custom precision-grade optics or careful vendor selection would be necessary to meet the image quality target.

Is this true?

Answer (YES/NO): NO